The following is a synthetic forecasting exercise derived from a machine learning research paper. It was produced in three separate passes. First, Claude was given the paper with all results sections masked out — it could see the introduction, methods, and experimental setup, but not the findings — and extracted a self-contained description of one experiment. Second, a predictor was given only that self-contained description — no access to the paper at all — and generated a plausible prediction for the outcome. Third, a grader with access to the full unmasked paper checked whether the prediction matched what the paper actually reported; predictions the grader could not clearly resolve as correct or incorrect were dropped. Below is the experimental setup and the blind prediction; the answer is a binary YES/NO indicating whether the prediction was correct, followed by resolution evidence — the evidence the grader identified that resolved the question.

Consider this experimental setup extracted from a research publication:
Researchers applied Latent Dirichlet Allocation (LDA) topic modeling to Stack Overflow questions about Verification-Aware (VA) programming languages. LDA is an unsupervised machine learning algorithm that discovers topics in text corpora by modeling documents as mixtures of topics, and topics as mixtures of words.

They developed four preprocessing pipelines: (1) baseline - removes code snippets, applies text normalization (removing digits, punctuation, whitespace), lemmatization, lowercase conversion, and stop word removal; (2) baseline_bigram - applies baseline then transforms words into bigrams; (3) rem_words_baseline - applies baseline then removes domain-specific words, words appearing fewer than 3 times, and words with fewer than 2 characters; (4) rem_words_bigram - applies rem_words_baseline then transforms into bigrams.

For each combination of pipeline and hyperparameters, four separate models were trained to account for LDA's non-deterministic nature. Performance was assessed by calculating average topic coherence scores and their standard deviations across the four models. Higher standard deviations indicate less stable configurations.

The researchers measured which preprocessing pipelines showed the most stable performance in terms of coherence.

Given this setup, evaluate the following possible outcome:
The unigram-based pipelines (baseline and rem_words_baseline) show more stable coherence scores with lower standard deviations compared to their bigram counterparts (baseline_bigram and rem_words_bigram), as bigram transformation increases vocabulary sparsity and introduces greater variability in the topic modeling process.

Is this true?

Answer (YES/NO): NO